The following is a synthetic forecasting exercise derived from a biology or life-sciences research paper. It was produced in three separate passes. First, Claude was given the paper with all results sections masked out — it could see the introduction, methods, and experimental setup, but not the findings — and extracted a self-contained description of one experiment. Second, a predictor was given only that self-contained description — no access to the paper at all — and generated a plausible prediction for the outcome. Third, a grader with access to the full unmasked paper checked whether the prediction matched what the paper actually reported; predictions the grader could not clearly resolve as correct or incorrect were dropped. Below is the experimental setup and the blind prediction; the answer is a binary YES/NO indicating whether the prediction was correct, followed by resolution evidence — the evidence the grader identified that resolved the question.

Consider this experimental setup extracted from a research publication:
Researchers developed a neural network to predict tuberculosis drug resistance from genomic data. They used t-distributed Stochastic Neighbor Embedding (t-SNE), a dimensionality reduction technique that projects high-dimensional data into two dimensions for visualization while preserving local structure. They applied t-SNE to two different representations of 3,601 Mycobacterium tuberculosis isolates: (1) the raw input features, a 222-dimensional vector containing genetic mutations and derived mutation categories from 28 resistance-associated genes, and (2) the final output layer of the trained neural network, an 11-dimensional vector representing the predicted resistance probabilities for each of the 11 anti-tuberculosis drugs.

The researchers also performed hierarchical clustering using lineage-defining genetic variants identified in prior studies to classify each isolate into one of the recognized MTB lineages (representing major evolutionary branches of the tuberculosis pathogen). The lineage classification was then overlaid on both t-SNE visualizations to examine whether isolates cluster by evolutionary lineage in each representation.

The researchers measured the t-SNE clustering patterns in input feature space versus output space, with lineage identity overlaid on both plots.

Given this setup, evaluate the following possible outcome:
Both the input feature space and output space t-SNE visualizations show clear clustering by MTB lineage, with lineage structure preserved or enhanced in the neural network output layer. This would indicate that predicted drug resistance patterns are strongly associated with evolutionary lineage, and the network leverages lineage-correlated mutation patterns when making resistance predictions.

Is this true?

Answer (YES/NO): NO